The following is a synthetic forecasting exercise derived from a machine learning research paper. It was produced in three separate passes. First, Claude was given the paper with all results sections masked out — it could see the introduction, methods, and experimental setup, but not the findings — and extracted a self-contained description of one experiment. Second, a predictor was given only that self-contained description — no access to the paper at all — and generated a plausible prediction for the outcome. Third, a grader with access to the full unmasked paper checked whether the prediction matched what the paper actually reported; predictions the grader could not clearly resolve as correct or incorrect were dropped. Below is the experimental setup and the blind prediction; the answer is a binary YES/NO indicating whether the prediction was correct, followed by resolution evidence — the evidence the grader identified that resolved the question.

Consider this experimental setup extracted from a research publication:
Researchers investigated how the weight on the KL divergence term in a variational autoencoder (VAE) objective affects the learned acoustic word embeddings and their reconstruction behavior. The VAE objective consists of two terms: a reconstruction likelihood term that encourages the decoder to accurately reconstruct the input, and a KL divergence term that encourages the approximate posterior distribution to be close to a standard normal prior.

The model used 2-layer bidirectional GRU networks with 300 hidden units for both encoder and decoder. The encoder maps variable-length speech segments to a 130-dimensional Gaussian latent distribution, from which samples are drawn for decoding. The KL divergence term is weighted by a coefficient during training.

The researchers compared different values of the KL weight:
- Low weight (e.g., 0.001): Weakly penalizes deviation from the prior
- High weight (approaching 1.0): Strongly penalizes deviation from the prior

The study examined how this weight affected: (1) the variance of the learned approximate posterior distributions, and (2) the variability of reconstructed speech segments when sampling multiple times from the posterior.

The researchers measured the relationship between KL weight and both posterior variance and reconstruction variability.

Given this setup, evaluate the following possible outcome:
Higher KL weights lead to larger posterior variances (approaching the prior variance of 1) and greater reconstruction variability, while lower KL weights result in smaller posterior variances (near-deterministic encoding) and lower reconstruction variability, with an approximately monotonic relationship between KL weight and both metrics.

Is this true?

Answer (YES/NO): YES